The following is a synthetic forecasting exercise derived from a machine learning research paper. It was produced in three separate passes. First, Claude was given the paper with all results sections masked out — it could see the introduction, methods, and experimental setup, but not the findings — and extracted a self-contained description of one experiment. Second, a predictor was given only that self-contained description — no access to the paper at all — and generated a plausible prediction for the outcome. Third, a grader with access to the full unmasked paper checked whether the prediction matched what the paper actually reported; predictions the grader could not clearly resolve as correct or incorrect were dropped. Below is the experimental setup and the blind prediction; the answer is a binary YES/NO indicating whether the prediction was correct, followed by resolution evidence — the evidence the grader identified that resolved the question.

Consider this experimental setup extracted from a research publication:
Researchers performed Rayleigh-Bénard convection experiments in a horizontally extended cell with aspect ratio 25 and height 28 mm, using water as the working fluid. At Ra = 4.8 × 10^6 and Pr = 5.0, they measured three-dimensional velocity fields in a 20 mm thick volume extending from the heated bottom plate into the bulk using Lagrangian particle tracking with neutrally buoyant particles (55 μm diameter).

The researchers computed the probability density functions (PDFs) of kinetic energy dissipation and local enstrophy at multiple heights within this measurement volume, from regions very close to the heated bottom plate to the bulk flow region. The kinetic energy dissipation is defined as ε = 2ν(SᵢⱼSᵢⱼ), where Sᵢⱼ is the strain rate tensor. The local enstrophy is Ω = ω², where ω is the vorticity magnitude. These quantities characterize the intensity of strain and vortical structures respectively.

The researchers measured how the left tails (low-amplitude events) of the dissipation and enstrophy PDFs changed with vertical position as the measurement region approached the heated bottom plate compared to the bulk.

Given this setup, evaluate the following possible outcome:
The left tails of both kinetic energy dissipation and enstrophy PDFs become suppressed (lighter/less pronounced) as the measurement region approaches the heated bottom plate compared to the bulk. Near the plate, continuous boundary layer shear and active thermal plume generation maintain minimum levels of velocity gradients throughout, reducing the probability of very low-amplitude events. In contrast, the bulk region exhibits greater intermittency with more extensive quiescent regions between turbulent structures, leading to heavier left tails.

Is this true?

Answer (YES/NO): NO